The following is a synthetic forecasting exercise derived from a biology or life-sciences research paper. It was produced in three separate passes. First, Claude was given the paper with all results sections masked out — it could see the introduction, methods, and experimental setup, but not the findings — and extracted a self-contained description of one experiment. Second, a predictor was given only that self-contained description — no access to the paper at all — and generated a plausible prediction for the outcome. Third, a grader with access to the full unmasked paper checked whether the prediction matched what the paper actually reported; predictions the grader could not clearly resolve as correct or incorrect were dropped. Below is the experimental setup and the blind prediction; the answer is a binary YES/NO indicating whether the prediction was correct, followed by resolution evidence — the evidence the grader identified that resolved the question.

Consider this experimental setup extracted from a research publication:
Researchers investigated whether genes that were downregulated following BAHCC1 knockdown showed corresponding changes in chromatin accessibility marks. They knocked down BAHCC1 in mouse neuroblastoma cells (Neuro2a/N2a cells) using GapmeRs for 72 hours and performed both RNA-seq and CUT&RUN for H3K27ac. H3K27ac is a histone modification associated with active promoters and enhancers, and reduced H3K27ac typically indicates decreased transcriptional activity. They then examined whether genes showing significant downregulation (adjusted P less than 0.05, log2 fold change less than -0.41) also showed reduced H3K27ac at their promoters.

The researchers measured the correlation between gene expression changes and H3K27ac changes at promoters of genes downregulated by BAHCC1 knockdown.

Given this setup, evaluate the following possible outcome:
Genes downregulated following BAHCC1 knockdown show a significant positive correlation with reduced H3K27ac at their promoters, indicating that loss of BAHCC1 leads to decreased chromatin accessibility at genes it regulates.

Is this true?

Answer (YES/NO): YES